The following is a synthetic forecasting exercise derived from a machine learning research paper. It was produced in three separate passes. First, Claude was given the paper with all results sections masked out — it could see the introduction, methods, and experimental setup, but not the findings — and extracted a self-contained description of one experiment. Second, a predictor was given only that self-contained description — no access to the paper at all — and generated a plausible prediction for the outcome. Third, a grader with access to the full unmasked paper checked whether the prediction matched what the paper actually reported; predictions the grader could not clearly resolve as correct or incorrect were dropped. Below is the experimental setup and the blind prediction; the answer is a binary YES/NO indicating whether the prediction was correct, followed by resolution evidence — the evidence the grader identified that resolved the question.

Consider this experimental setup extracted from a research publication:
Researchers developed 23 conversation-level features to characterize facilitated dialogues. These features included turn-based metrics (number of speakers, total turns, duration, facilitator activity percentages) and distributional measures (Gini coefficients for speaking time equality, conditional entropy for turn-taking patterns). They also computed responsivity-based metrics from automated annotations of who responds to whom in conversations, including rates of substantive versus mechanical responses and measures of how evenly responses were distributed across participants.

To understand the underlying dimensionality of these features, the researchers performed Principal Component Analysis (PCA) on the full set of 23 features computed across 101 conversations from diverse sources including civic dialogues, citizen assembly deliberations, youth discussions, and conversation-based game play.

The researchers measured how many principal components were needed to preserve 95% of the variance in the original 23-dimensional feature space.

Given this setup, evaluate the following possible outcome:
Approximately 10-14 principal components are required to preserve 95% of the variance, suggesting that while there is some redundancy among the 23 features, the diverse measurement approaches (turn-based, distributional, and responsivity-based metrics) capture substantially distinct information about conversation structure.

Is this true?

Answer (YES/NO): NO